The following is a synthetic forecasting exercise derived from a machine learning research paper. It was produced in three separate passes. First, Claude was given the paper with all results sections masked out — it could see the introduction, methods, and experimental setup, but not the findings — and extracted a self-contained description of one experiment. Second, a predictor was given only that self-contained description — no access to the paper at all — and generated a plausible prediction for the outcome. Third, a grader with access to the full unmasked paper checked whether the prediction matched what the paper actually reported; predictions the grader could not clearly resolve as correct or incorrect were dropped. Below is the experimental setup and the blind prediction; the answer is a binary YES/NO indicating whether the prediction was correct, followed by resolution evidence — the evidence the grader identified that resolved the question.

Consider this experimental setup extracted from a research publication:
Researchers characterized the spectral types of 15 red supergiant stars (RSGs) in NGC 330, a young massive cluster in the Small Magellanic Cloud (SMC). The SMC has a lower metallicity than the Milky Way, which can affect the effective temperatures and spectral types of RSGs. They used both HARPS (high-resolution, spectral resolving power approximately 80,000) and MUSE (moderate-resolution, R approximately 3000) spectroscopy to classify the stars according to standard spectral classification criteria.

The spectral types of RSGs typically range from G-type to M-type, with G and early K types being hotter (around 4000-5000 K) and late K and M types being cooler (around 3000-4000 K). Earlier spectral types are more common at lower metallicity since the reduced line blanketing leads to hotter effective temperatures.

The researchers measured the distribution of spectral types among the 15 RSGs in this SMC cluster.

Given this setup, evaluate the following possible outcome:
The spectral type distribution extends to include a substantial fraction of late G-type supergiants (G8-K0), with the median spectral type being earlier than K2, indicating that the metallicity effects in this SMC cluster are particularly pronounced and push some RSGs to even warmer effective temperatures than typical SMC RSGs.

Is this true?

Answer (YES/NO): YES